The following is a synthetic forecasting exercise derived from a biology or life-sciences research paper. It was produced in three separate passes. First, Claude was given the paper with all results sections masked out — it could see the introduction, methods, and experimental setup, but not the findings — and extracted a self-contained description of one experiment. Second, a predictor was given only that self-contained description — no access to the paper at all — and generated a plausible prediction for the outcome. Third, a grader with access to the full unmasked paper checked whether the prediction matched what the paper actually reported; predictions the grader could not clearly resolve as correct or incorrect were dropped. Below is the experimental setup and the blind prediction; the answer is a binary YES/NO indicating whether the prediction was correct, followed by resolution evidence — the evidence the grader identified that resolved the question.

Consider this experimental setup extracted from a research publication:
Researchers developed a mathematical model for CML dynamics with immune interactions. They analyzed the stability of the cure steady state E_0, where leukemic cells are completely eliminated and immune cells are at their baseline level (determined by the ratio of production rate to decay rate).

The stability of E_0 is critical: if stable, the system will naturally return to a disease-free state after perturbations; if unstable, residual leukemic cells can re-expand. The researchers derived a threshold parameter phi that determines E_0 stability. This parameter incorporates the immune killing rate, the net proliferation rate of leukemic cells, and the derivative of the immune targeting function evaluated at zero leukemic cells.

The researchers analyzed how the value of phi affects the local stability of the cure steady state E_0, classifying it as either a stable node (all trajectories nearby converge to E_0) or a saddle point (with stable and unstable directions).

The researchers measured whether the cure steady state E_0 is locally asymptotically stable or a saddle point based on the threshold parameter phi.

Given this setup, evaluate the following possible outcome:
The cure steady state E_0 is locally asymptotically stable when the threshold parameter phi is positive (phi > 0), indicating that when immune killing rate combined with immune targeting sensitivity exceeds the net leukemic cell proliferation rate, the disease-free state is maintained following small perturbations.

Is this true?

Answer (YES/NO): NO